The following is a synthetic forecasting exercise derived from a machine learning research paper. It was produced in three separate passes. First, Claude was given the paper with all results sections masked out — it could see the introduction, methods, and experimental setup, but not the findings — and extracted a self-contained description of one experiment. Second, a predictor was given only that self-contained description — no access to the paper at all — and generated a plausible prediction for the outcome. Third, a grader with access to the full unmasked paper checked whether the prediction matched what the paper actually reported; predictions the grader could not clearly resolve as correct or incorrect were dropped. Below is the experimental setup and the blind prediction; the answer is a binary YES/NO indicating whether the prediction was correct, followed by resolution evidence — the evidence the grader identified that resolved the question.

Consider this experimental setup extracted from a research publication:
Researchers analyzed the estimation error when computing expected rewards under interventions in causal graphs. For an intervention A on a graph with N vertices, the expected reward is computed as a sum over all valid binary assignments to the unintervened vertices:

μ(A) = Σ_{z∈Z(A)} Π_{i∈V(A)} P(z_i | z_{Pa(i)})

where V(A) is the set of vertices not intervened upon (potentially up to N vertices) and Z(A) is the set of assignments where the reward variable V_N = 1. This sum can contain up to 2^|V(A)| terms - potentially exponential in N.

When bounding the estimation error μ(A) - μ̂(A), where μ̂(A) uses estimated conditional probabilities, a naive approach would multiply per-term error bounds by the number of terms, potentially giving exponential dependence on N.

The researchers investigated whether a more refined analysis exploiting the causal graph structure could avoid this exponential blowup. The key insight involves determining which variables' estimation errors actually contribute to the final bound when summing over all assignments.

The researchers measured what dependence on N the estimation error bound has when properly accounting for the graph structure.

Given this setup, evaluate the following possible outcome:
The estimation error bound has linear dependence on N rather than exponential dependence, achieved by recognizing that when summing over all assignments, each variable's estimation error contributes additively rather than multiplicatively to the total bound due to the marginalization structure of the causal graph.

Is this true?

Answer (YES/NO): NO